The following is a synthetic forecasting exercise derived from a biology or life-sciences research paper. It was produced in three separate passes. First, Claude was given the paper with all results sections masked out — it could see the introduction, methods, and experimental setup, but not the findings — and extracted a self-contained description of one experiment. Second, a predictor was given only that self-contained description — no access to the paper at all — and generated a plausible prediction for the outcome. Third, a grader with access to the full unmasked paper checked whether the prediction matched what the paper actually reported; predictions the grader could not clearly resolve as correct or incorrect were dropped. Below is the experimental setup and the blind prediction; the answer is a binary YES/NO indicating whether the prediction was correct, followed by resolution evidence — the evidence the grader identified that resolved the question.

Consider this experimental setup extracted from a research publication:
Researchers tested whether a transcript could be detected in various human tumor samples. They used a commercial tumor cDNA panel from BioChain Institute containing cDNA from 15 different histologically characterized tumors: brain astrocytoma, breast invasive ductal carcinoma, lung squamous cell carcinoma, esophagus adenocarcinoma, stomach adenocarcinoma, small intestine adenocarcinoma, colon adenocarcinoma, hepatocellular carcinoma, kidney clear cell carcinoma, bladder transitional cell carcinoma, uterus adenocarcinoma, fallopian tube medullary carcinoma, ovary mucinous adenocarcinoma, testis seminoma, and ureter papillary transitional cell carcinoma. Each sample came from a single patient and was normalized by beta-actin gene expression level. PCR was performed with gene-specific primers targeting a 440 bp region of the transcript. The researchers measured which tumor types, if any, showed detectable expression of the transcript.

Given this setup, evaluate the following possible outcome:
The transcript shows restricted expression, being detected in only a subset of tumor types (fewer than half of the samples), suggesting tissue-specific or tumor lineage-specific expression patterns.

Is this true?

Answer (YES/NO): YES